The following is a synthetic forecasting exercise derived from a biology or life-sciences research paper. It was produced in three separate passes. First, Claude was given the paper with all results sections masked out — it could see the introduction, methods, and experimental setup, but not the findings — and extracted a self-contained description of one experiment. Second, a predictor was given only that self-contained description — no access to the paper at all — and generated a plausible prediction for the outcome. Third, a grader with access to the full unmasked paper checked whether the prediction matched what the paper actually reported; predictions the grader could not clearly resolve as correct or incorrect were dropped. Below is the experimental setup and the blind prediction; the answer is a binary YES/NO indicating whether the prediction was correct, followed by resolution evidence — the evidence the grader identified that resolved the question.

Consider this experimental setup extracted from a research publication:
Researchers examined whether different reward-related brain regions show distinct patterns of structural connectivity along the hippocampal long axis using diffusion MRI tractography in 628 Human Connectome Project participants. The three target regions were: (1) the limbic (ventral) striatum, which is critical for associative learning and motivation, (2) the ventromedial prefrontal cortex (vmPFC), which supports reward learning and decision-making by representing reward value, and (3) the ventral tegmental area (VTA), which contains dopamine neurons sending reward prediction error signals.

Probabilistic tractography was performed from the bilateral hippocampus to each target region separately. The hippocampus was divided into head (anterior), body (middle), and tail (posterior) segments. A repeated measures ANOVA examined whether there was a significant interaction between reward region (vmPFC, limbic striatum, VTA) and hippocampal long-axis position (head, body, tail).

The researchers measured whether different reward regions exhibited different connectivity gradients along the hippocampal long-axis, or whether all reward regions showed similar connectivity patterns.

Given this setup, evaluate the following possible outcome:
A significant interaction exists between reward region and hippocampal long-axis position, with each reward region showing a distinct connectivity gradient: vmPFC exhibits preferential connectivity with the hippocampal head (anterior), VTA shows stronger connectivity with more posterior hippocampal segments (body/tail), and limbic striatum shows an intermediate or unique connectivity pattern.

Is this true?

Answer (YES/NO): NO